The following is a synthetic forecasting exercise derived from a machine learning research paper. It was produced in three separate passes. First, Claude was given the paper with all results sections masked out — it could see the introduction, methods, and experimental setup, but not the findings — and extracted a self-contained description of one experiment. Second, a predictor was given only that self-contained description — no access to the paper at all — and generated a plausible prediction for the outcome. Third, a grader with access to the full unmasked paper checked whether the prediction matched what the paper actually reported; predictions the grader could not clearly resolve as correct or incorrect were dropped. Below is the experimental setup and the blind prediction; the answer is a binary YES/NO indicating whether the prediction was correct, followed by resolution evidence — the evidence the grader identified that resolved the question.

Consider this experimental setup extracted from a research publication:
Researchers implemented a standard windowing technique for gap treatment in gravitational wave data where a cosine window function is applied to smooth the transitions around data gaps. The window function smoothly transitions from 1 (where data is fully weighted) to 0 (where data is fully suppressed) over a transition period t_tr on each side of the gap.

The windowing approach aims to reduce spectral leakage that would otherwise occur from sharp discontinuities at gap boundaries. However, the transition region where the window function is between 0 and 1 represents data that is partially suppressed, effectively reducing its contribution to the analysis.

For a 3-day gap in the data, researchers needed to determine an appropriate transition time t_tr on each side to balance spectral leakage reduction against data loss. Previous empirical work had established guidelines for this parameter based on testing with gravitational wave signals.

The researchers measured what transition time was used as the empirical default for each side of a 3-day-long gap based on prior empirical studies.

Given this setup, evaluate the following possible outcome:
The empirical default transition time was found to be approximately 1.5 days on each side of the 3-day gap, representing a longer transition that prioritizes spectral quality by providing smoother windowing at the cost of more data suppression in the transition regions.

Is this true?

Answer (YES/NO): NO